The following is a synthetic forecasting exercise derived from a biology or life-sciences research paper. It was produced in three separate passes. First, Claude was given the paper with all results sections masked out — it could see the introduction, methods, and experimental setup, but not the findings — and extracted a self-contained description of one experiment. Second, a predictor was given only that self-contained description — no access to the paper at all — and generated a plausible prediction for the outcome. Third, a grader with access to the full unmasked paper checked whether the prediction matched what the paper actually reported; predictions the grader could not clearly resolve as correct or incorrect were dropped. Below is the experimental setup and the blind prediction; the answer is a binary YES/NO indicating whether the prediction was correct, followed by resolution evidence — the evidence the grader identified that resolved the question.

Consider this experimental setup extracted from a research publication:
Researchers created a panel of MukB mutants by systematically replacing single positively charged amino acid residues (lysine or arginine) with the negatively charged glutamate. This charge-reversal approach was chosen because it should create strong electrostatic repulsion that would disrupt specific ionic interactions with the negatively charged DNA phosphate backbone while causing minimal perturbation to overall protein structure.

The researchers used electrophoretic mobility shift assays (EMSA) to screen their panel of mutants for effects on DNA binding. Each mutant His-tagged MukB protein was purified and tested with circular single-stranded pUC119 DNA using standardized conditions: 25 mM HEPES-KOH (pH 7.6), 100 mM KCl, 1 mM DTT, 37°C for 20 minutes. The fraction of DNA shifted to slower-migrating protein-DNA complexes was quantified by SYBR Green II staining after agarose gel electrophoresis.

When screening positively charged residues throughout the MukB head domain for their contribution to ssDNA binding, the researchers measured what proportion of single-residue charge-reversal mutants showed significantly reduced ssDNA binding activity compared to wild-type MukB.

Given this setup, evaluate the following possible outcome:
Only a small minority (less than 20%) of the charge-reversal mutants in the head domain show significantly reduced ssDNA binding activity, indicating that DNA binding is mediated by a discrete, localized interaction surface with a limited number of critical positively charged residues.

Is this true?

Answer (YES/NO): NO